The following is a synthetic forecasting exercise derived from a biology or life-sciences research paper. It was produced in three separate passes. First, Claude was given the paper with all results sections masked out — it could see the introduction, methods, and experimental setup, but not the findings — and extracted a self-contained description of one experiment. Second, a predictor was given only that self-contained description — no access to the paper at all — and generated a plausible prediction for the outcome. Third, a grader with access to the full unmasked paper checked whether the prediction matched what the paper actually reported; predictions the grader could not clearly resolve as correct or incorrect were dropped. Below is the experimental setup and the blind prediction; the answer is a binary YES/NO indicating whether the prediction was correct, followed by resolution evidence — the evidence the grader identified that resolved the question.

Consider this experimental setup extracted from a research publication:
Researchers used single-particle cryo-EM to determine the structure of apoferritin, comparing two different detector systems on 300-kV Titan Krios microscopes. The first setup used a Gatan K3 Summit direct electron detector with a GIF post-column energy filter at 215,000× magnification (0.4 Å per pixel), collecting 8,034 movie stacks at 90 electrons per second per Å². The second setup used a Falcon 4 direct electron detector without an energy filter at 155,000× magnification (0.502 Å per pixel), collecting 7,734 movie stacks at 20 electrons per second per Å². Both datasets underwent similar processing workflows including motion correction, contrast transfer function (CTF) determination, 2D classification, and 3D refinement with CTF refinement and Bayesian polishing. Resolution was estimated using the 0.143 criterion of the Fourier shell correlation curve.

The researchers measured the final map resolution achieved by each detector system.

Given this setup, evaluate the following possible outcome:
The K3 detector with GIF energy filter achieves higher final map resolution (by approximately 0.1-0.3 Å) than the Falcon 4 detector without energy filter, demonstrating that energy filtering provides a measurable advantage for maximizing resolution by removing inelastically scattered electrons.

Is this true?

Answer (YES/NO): NO